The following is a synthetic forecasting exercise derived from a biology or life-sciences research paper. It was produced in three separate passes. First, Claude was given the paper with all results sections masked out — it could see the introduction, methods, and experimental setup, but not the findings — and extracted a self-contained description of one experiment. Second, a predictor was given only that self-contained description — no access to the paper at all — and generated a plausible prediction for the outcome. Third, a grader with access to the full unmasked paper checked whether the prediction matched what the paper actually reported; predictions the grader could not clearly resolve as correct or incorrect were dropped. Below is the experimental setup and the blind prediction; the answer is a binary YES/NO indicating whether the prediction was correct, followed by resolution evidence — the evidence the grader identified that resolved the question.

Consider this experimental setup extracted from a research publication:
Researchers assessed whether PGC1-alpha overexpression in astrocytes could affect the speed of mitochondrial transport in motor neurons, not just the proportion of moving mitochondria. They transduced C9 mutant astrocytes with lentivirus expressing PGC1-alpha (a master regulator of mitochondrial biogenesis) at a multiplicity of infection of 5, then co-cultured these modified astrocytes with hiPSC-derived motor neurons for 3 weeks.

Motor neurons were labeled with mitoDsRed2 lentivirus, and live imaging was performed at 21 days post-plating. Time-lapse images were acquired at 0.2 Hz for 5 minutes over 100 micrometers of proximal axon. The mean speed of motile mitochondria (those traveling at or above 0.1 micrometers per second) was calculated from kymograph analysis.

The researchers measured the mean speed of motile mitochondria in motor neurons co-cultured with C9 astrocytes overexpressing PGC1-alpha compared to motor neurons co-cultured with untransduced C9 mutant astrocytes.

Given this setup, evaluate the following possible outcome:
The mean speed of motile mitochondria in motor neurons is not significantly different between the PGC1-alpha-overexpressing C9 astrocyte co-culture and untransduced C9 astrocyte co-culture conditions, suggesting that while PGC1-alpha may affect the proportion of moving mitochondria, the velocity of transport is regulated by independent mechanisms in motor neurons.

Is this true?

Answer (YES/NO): NO